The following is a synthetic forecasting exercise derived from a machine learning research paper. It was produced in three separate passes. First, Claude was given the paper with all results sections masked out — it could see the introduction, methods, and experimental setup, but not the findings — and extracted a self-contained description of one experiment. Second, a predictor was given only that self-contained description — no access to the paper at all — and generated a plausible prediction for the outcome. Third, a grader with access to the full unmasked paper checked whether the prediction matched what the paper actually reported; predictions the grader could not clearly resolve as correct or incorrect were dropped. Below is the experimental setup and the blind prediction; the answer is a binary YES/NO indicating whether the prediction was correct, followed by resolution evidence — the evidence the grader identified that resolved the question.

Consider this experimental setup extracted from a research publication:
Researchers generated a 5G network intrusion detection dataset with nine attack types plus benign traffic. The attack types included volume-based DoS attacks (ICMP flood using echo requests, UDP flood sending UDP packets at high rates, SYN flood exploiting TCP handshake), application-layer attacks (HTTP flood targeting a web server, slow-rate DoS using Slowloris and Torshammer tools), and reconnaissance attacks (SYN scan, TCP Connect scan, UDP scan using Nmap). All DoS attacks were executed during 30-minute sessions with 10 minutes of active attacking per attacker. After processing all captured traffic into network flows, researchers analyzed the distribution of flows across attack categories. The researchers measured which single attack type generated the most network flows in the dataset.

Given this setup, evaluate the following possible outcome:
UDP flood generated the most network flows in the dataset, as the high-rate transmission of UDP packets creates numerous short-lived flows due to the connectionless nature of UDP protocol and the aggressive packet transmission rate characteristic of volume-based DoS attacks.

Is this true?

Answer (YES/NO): YES